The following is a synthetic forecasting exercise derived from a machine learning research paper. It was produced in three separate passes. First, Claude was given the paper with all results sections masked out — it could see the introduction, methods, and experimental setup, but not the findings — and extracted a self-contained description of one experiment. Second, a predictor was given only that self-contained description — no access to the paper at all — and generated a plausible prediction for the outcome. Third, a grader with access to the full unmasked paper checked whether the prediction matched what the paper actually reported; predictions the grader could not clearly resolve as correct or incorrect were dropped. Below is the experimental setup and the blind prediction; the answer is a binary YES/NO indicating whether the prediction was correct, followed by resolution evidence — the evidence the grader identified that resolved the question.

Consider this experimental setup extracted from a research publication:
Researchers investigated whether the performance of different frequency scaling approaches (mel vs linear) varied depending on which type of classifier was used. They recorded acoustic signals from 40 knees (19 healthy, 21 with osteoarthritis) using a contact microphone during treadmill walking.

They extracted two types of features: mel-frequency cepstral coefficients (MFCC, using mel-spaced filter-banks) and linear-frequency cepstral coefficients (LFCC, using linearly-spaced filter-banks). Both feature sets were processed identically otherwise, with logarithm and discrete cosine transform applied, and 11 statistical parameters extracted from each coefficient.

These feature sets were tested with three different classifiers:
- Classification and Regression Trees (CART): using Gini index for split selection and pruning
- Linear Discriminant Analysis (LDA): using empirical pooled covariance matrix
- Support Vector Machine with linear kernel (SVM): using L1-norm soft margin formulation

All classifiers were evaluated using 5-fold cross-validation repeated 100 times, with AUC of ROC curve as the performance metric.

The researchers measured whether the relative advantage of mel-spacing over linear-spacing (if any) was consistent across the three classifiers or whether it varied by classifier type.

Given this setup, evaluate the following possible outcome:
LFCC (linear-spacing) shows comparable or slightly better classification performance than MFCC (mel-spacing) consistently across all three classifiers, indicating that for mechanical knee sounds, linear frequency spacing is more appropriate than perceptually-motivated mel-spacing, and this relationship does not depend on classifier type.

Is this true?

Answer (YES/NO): NO